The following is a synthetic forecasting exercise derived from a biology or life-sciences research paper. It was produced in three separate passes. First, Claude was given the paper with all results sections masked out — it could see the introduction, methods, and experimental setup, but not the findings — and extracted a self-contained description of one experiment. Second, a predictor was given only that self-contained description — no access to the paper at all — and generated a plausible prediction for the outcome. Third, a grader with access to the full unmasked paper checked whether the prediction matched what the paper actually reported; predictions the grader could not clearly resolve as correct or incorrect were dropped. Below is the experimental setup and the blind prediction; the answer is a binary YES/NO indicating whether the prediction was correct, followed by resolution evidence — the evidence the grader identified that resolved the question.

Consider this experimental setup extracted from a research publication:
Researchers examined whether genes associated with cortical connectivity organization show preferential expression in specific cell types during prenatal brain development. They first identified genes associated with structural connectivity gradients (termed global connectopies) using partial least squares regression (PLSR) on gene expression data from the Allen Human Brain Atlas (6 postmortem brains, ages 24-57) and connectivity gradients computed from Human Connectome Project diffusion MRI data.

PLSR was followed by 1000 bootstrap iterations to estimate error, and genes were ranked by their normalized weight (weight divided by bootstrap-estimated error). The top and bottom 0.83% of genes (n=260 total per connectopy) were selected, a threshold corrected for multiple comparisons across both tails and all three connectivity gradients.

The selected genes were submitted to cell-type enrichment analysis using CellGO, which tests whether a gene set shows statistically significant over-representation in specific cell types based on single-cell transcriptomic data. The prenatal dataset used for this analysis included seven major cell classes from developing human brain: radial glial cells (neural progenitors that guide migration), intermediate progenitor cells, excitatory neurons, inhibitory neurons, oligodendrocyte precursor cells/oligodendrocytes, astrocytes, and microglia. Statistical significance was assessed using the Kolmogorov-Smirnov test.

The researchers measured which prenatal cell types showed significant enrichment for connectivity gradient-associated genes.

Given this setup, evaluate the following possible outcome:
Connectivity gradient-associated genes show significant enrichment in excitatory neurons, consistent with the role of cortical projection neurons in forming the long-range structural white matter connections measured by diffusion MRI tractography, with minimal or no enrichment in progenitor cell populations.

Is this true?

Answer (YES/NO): NO